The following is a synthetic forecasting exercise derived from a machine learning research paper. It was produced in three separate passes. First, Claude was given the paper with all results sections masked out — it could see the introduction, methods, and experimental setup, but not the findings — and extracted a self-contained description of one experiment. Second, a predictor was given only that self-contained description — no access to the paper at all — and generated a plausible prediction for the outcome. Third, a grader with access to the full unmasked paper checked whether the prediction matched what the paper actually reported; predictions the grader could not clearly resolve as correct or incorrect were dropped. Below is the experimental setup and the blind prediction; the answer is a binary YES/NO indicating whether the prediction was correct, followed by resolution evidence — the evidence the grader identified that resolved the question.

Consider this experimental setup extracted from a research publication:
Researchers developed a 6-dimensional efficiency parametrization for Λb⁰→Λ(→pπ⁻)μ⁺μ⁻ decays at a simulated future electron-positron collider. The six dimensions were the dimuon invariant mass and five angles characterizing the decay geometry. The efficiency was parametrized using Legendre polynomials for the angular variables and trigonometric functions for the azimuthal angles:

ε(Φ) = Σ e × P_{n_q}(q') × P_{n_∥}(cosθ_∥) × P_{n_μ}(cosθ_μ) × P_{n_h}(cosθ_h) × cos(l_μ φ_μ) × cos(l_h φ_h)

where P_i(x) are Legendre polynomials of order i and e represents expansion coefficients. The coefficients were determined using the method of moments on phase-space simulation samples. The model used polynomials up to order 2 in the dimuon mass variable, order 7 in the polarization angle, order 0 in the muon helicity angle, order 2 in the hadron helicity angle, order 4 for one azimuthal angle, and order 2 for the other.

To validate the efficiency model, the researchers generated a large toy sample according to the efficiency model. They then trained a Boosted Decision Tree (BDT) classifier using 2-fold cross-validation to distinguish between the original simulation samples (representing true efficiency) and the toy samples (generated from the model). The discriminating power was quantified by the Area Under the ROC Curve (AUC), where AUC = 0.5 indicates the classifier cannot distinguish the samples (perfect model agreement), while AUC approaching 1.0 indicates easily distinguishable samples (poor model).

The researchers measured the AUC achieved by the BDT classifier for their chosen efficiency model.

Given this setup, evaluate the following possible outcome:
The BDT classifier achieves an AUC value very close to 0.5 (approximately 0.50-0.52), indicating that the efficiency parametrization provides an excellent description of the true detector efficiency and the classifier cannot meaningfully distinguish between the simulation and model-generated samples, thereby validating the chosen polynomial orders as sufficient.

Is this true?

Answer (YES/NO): YES